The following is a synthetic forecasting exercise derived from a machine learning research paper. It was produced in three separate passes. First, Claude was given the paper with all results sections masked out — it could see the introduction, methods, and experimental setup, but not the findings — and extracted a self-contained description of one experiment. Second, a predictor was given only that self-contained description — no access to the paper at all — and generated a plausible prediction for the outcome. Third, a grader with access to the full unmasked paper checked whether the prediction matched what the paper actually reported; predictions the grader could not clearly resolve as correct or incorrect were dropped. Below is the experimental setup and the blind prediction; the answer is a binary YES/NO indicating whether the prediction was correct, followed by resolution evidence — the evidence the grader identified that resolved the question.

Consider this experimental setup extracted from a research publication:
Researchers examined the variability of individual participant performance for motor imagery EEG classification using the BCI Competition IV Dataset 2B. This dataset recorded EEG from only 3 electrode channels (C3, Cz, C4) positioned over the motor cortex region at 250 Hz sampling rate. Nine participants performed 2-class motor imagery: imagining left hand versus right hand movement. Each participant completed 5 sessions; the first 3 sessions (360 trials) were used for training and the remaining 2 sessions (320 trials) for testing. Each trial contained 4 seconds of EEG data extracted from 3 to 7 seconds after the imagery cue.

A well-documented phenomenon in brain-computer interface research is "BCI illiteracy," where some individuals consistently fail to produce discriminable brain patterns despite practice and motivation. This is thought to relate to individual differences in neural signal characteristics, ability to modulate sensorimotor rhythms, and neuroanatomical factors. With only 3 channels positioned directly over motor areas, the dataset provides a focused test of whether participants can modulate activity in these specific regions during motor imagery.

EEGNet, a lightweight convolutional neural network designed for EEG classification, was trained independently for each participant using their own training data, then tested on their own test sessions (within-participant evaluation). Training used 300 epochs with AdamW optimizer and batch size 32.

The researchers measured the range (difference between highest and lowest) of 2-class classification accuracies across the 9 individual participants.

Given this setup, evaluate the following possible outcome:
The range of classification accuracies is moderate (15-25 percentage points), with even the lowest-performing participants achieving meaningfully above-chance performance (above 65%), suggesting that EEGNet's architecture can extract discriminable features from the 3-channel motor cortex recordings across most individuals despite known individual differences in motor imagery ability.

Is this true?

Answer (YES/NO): NO